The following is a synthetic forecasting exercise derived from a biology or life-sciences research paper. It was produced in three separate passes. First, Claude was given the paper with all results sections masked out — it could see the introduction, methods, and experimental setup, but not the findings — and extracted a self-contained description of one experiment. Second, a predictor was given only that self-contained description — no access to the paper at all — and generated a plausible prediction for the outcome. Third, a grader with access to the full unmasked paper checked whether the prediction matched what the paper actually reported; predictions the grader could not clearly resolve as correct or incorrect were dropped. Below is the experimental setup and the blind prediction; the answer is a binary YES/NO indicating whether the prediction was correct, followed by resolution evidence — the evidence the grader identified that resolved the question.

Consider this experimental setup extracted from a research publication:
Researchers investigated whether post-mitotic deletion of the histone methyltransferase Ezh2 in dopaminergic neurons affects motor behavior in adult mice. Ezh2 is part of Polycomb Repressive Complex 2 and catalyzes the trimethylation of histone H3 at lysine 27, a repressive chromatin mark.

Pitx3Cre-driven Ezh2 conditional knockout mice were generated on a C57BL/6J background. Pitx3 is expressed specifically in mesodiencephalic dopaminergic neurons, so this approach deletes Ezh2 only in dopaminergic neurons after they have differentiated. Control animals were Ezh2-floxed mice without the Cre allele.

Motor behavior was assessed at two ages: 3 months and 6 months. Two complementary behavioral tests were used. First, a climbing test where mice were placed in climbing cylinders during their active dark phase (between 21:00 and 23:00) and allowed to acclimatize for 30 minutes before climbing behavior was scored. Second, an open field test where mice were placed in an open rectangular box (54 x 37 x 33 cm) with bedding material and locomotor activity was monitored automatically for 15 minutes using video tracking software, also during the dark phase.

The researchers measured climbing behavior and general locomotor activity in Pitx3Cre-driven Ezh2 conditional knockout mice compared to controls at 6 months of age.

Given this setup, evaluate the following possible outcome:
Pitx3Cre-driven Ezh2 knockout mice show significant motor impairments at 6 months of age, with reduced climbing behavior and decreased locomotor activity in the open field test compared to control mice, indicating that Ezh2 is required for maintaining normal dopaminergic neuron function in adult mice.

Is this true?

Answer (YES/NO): NO